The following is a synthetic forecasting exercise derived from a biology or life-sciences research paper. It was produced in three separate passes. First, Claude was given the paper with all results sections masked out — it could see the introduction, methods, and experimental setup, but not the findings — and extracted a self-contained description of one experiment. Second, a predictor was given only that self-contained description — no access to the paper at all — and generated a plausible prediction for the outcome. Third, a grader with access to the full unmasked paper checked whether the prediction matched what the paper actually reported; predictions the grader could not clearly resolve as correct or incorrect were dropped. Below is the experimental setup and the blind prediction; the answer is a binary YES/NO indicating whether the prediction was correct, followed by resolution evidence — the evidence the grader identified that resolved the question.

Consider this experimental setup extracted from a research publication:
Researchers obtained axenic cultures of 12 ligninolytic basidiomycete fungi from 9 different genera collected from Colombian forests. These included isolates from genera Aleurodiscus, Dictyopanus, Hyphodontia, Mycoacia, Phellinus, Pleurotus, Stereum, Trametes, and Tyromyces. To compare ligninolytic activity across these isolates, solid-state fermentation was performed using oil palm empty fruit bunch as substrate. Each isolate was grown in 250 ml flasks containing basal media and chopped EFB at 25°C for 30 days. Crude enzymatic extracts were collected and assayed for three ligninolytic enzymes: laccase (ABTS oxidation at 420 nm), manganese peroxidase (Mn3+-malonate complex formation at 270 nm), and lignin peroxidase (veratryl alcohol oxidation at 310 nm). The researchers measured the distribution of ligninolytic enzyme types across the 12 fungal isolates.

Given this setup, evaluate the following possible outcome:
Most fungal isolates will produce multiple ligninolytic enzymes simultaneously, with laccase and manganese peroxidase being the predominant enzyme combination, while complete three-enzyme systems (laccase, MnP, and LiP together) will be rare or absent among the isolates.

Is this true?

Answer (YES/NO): NO